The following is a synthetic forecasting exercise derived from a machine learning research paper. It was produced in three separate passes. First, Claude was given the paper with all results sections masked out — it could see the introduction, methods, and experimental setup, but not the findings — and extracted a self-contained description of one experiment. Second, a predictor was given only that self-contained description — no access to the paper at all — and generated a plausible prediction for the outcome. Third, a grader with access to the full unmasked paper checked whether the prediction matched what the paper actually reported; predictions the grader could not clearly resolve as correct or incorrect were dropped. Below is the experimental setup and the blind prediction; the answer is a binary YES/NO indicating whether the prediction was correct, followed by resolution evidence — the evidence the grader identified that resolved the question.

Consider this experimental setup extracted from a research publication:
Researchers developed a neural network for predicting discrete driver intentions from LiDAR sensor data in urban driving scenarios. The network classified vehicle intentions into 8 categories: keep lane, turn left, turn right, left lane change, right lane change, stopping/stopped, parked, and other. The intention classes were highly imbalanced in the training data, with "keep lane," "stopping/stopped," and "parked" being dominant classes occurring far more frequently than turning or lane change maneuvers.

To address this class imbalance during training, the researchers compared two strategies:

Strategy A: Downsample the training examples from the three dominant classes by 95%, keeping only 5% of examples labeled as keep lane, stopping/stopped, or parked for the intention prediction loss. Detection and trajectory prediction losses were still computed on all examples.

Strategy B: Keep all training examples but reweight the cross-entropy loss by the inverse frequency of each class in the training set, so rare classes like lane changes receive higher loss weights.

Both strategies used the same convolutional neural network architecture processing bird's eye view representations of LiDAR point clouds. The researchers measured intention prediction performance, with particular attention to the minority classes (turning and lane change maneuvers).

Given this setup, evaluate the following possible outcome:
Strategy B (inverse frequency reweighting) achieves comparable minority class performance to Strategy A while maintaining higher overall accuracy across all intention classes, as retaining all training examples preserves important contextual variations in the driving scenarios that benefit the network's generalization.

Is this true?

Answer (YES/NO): NO